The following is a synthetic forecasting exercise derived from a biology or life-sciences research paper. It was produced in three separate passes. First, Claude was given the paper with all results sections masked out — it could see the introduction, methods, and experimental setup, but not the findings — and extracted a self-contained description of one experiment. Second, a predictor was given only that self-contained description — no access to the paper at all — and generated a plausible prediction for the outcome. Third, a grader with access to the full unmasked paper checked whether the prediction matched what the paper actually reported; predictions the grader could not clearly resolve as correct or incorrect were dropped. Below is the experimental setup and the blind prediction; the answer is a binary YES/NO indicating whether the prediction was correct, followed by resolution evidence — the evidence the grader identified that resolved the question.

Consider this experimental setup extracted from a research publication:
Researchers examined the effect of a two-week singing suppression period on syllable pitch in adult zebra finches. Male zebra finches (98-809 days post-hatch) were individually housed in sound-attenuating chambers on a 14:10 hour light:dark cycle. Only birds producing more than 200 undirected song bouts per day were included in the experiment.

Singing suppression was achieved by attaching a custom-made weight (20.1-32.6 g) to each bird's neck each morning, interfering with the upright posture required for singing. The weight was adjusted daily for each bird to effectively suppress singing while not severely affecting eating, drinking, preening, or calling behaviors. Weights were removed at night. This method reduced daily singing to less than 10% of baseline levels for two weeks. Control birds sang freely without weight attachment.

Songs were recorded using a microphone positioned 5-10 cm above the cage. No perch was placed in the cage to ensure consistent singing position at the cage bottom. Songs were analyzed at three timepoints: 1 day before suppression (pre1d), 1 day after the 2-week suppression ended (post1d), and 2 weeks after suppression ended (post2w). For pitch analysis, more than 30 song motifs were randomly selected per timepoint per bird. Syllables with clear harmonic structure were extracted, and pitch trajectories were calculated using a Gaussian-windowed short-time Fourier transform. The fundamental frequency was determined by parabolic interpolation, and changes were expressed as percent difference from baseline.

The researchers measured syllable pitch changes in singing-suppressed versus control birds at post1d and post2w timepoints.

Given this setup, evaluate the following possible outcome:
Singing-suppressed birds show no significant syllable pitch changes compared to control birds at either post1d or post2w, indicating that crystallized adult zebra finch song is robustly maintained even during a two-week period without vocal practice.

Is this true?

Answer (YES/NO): NO